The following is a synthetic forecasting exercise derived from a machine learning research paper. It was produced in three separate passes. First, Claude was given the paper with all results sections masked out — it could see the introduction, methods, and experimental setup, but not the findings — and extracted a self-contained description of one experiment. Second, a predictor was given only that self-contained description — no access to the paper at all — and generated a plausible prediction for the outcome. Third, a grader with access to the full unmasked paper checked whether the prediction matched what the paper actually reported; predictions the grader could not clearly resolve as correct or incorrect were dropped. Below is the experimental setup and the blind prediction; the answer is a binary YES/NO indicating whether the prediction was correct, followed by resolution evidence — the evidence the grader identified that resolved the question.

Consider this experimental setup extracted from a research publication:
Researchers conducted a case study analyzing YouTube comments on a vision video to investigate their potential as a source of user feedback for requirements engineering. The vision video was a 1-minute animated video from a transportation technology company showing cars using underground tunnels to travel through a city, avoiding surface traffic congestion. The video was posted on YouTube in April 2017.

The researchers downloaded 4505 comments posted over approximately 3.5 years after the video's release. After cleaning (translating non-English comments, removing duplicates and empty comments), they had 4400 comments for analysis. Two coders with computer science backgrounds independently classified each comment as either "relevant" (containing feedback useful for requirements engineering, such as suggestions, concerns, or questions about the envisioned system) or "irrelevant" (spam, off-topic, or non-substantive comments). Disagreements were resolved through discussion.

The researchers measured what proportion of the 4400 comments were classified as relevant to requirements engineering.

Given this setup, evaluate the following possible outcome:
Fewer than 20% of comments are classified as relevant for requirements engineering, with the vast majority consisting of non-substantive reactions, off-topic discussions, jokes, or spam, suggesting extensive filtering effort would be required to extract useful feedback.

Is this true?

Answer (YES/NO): YES